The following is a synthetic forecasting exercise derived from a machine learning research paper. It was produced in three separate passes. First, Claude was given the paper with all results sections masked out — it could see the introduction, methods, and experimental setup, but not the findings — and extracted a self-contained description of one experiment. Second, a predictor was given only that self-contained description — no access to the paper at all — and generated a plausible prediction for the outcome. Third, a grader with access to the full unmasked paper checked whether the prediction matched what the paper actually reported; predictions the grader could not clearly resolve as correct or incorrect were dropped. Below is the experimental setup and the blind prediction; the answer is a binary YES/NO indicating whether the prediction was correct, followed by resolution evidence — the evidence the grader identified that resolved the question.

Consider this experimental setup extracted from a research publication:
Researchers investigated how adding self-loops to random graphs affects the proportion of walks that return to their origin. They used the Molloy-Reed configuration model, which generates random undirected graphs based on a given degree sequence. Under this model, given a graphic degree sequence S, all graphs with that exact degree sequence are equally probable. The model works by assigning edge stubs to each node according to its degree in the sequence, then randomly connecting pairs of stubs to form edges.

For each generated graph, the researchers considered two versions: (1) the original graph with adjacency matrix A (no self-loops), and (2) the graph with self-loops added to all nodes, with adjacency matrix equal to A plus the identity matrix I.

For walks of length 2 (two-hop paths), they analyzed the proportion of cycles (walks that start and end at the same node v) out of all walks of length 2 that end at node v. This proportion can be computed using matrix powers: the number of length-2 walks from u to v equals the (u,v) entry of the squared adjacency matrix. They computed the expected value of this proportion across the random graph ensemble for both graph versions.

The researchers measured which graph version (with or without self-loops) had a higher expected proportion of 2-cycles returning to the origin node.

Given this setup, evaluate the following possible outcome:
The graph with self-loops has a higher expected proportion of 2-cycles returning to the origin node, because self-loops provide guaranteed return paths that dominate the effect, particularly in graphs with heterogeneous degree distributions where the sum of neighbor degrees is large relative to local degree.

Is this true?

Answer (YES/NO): NO